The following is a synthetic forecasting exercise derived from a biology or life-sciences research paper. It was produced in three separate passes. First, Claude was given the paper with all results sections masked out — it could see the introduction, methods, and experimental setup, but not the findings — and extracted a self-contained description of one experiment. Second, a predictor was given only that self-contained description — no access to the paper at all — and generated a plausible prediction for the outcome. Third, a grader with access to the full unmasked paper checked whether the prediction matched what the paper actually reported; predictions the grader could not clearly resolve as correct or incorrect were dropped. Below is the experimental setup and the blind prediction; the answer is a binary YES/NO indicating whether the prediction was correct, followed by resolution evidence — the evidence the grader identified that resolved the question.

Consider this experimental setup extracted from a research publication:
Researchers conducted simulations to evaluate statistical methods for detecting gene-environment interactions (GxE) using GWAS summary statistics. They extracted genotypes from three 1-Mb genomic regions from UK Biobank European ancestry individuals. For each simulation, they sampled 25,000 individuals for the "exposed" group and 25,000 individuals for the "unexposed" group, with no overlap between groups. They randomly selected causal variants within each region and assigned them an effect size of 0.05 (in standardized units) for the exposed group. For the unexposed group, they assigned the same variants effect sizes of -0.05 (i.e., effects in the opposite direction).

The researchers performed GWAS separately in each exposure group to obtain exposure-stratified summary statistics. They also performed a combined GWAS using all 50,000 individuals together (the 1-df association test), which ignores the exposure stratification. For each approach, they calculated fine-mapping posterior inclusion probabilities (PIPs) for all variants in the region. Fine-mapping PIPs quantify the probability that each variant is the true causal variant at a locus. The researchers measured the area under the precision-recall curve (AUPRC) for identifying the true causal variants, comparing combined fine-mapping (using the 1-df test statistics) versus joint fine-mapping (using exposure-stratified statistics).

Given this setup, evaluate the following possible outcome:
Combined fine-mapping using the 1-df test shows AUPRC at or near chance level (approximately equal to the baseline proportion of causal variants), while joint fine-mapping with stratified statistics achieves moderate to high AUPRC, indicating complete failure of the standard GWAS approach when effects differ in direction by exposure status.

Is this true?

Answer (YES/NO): YES